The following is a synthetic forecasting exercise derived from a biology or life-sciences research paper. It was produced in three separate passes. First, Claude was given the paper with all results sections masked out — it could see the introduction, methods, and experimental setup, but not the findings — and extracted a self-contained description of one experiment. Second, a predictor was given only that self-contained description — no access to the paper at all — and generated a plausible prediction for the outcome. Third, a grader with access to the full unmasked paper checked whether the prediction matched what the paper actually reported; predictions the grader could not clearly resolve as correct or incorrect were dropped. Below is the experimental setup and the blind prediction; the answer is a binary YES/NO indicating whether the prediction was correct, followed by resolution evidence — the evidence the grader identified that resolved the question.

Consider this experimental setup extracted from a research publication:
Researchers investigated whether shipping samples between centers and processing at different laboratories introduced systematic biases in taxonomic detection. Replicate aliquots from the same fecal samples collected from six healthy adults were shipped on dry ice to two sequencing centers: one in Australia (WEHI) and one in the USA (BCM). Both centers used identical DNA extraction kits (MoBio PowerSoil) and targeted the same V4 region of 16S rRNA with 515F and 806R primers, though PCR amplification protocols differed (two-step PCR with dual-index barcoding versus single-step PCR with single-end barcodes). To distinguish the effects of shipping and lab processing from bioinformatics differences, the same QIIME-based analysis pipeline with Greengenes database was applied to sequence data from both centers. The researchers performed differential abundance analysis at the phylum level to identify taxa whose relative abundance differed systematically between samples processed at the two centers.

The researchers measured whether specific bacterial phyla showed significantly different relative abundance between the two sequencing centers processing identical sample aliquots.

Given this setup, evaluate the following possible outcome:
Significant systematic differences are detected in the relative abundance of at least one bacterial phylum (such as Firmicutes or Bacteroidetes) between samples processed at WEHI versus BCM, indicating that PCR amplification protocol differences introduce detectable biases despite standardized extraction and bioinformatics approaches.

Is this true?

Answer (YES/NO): YES